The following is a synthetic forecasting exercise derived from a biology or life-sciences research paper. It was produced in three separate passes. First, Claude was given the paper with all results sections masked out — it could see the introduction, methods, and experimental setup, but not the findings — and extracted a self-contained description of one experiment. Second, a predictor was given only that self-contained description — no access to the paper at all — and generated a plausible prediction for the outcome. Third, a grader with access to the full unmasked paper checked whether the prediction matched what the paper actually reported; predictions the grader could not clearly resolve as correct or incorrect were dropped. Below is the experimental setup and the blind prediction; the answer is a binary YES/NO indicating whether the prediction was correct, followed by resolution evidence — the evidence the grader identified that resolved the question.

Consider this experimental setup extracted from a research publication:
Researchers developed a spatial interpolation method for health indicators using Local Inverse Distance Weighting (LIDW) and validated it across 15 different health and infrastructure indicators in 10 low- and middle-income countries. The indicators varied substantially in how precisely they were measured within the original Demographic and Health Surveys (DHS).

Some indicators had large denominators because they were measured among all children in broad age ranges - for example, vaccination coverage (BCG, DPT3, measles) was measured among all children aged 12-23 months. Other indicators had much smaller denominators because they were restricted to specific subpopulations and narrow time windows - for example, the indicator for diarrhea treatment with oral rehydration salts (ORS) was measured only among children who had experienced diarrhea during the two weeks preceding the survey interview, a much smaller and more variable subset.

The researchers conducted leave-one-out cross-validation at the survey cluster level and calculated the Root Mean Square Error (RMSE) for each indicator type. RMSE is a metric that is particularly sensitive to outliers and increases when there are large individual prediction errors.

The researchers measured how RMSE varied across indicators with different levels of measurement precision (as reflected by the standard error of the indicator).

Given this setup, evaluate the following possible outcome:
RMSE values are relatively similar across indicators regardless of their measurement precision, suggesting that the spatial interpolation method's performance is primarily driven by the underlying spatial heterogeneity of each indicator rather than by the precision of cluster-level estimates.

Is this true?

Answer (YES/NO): NO